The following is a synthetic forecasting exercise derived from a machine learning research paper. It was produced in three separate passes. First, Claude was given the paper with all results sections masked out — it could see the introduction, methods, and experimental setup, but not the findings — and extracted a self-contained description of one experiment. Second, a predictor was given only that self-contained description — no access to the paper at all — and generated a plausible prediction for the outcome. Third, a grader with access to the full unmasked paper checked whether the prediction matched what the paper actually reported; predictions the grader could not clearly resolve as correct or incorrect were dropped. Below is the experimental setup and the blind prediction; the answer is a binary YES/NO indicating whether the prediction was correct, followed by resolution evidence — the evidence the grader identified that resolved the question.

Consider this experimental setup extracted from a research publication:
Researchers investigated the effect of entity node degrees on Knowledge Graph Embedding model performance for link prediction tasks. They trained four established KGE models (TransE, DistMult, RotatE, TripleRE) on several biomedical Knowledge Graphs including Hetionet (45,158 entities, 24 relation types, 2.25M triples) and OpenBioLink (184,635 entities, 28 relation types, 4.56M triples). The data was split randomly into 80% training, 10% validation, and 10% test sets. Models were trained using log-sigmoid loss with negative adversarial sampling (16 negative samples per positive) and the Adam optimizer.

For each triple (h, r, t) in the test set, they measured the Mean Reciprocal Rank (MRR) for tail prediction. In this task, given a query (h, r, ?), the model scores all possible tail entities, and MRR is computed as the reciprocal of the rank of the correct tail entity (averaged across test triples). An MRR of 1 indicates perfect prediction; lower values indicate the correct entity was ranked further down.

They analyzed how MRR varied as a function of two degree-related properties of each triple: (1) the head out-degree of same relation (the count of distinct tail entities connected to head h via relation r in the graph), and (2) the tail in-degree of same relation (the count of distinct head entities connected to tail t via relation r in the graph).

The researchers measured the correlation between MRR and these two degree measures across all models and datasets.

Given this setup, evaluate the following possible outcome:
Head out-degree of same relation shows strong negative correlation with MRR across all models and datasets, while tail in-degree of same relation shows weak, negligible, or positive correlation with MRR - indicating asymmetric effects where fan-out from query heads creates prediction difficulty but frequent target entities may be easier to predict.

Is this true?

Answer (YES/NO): YES